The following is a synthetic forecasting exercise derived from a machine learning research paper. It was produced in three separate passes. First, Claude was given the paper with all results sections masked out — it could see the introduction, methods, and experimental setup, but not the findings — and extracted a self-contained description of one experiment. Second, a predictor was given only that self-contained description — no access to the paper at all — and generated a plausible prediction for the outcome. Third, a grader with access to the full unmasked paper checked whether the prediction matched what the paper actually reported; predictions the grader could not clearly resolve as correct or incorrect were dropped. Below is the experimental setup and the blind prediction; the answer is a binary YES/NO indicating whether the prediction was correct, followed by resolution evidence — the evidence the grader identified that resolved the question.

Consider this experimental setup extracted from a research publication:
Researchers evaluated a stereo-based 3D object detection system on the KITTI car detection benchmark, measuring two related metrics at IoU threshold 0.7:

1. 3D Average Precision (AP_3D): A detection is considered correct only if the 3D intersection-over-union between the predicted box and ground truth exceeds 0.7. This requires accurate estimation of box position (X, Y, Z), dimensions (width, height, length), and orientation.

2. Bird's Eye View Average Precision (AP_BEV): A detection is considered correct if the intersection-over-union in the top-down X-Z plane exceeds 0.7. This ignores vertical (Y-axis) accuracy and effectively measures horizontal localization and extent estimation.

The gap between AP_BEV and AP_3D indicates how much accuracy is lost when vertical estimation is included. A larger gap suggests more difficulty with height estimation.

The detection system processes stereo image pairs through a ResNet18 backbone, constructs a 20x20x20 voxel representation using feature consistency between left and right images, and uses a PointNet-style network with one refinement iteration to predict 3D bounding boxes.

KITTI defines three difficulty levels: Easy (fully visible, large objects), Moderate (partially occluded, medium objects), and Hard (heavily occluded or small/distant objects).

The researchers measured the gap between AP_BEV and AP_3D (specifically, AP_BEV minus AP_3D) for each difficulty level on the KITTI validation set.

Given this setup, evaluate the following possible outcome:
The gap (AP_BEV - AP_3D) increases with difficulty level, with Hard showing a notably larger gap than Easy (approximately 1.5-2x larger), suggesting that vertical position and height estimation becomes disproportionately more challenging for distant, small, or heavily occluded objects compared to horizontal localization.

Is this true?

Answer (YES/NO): NO